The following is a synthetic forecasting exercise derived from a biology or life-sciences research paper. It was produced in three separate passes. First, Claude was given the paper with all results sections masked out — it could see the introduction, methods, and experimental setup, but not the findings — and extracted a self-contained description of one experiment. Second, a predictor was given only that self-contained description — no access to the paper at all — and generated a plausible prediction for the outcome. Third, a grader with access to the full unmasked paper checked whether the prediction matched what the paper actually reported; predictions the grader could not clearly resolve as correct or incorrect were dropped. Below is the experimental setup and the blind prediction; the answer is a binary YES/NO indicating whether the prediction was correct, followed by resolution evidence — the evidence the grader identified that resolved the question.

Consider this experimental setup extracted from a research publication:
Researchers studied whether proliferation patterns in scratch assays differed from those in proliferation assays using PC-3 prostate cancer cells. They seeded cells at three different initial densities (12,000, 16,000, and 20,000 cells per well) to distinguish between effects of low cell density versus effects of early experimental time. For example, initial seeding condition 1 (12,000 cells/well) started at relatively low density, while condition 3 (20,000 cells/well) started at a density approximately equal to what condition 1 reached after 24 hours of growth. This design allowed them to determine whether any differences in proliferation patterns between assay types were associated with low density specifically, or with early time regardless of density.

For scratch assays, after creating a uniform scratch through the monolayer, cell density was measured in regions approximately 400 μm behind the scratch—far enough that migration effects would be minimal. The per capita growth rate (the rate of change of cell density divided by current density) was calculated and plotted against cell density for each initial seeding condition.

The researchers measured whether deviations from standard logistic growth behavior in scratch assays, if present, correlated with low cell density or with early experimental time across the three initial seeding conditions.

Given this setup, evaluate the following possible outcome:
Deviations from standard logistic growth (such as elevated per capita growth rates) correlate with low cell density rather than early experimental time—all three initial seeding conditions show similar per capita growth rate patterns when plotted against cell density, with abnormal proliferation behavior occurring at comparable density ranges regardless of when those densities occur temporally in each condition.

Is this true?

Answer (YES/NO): NO